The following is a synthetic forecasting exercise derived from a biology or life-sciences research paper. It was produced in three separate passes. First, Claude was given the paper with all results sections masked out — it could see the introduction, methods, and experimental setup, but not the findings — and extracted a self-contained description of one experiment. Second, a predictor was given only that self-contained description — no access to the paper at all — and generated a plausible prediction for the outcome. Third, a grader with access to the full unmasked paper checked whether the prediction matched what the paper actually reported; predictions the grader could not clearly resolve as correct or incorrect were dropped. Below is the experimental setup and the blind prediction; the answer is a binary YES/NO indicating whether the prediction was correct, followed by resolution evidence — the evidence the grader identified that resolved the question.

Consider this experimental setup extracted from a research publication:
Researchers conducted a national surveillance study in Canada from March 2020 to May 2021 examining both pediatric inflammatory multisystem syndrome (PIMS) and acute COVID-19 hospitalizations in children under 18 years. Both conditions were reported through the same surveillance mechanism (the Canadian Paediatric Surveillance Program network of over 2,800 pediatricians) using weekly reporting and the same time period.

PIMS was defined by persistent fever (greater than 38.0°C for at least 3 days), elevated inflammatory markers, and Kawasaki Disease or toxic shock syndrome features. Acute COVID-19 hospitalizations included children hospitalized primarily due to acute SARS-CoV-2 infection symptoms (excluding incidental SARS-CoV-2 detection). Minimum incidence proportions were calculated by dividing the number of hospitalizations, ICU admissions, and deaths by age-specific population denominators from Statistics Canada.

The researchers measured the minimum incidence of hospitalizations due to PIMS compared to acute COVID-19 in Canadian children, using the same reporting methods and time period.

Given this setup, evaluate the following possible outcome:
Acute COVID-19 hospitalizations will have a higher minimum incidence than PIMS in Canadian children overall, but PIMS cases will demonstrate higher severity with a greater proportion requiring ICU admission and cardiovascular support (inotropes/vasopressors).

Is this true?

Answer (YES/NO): NO